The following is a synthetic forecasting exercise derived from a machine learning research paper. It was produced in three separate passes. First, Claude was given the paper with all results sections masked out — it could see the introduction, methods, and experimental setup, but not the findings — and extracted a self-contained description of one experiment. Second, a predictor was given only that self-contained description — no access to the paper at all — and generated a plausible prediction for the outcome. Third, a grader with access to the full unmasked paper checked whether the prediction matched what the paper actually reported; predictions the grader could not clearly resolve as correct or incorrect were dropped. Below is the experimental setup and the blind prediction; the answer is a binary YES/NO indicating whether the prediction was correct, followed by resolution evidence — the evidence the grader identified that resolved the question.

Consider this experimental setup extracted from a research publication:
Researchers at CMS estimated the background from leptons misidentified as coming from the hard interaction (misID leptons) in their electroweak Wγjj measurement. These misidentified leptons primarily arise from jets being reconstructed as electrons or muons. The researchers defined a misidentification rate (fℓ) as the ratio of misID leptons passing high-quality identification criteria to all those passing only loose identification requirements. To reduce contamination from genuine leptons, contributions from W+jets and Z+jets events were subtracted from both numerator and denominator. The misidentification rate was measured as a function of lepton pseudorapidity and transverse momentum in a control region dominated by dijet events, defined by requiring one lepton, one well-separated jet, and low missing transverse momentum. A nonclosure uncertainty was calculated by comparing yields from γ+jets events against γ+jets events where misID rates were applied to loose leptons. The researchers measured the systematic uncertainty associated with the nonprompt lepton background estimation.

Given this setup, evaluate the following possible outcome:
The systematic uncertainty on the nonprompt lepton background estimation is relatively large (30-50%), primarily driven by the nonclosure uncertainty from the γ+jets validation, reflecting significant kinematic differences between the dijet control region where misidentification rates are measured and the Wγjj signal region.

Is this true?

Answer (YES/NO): YES